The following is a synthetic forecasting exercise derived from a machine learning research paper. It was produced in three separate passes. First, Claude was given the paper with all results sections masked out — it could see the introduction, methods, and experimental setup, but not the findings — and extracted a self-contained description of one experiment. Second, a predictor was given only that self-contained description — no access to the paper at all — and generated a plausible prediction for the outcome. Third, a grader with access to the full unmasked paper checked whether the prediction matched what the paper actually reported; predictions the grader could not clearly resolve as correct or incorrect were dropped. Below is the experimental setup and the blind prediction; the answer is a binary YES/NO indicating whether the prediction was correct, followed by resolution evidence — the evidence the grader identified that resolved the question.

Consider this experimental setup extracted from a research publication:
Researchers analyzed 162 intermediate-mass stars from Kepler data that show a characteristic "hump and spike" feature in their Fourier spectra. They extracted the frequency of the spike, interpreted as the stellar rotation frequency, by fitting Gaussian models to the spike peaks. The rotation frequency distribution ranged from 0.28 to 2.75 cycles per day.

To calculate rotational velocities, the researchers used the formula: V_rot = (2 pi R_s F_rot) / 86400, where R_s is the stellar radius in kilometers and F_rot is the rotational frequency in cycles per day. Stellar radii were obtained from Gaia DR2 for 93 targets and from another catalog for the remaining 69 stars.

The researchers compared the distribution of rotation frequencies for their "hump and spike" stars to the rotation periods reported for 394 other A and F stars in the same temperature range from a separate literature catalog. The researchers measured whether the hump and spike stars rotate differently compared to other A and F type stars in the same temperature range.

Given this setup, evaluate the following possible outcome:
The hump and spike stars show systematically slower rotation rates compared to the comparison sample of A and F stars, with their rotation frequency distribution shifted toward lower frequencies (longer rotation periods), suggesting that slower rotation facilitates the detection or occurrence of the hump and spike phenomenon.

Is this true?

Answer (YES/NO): NO